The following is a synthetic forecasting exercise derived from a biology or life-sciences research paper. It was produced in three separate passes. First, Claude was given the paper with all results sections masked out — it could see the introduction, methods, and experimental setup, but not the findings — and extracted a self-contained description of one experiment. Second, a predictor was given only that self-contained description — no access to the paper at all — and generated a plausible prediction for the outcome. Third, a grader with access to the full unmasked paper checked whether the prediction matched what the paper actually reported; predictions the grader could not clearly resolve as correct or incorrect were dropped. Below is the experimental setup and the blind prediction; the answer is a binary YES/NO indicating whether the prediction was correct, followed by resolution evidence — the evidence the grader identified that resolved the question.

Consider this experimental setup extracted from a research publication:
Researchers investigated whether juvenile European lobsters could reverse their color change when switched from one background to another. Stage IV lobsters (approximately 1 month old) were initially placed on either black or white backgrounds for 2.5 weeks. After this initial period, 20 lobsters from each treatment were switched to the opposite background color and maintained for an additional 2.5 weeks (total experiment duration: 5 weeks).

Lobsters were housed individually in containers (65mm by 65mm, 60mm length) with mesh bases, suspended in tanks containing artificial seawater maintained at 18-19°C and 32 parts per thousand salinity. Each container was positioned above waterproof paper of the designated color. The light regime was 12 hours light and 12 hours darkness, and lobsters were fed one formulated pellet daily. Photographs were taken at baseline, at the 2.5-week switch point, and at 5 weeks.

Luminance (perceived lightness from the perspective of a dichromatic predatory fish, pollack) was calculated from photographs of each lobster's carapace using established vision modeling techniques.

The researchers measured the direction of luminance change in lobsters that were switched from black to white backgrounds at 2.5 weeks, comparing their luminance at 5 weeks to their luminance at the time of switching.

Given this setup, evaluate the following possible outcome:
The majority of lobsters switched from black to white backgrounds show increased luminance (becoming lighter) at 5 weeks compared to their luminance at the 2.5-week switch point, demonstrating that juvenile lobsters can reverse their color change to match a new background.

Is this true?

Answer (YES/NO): YES